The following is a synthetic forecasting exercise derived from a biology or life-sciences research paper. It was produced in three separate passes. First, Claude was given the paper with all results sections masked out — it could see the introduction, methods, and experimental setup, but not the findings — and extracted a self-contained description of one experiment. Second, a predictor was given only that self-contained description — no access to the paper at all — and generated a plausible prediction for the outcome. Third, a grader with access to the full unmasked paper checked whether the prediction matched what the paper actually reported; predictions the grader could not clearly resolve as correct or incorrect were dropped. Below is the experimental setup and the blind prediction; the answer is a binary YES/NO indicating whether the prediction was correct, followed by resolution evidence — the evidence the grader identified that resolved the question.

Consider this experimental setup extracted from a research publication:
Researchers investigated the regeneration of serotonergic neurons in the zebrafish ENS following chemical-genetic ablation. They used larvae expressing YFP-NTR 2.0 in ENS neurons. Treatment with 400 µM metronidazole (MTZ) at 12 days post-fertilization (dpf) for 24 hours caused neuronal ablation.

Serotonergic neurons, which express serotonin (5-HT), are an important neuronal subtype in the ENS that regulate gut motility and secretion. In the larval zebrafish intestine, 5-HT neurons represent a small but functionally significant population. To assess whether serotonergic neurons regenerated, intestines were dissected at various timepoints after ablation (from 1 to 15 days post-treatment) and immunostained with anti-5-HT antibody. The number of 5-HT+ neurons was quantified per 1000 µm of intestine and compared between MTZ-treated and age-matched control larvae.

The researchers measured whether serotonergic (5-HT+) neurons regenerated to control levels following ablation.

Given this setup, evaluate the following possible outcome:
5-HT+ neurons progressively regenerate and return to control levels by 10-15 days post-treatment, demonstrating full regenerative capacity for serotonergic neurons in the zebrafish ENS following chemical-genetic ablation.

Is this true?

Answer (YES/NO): NO